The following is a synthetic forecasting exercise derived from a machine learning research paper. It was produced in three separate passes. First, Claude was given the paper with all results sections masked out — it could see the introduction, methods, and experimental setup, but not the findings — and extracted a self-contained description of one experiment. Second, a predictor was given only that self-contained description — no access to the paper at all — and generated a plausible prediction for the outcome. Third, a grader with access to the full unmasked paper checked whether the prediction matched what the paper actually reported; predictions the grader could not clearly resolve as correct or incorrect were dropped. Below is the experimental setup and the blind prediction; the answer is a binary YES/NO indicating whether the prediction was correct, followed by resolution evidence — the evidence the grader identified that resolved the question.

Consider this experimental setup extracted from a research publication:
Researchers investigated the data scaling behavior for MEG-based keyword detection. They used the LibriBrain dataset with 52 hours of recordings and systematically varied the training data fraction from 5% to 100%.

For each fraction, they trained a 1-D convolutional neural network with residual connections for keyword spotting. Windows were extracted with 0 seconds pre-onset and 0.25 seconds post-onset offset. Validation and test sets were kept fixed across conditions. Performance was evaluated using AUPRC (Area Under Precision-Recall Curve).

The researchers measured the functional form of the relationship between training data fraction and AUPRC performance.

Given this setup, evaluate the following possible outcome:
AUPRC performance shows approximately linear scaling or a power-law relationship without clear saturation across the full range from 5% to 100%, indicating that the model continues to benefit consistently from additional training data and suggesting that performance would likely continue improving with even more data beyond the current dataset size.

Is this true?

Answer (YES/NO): NO